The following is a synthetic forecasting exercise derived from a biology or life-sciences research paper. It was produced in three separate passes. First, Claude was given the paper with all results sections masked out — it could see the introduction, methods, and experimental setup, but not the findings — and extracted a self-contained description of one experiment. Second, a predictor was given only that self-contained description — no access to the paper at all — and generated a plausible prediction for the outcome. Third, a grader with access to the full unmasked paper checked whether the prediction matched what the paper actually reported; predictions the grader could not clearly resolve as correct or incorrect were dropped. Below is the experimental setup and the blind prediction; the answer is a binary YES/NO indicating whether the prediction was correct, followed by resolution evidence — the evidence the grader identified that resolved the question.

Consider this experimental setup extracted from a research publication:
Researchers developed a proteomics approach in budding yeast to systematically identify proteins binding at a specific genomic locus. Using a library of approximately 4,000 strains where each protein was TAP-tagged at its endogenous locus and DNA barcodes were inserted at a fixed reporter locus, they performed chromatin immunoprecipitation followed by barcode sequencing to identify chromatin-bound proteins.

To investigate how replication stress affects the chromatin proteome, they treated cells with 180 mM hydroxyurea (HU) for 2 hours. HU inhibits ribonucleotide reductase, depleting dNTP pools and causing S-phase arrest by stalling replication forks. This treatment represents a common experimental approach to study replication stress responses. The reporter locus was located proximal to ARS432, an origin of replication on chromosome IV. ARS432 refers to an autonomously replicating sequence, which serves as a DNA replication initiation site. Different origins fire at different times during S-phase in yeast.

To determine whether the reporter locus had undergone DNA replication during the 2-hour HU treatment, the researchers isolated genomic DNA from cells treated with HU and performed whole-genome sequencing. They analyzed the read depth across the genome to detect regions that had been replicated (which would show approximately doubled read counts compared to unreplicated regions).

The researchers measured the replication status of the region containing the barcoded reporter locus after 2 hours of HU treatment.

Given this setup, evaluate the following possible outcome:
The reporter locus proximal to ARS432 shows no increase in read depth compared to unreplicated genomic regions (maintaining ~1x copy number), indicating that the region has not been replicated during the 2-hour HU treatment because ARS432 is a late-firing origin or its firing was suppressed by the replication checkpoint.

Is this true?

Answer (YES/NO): YES